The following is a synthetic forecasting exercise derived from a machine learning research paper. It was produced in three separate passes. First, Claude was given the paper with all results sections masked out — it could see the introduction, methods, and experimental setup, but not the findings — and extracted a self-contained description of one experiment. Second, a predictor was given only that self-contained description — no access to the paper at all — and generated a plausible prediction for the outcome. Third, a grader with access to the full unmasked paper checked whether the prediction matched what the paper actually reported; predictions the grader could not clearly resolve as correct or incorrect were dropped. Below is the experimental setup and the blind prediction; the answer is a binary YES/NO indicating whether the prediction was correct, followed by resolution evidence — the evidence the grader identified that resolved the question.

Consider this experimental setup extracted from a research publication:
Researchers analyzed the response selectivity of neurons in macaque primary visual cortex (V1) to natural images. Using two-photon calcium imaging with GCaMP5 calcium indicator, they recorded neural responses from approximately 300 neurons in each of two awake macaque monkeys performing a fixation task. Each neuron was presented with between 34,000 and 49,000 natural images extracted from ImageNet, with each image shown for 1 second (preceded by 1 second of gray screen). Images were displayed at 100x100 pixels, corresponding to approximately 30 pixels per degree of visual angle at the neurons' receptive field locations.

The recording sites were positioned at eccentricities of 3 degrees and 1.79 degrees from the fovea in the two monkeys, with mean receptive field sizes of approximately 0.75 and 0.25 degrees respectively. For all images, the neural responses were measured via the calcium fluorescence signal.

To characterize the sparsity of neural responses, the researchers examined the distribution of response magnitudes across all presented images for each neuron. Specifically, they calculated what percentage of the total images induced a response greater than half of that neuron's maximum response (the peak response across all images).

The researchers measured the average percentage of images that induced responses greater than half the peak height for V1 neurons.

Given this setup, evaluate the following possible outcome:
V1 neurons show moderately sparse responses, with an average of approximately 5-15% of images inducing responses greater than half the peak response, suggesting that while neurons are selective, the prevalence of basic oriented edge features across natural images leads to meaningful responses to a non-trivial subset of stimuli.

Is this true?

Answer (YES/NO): NO